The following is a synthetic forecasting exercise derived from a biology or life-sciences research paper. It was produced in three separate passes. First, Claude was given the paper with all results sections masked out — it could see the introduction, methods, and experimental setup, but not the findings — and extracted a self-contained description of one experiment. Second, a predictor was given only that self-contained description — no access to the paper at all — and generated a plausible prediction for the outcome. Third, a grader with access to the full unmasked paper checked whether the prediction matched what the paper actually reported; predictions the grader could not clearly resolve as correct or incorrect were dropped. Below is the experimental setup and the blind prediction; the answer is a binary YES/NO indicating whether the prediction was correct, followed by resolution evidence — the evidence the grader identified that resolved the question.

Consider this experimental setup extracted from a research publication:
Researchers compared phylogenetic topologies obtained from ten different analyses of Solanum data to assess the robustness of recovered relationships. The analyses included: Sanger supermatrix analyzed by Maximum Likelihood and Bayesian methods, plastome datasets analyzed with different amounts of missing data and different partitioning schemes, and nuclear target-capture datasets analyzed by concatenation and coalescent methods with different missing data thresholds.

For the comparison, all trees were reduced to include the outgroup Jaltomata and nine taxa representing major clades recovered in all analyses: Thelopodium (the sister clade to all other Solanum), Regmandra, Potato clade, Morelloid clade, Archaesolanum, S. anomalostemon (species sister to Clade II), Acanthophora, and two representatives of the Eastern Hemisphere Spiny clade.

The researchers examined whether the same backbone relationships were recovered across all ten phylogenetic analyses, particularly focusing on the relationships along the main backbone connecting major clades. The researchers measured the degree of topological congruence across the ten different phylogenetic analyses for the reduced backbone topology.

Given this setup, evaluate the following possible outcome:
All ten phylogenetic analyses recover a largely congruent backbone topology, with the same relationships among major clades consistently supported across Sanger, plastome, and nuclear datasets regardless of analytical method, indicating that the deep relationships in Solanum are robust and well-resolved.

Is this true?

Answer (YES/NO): NO